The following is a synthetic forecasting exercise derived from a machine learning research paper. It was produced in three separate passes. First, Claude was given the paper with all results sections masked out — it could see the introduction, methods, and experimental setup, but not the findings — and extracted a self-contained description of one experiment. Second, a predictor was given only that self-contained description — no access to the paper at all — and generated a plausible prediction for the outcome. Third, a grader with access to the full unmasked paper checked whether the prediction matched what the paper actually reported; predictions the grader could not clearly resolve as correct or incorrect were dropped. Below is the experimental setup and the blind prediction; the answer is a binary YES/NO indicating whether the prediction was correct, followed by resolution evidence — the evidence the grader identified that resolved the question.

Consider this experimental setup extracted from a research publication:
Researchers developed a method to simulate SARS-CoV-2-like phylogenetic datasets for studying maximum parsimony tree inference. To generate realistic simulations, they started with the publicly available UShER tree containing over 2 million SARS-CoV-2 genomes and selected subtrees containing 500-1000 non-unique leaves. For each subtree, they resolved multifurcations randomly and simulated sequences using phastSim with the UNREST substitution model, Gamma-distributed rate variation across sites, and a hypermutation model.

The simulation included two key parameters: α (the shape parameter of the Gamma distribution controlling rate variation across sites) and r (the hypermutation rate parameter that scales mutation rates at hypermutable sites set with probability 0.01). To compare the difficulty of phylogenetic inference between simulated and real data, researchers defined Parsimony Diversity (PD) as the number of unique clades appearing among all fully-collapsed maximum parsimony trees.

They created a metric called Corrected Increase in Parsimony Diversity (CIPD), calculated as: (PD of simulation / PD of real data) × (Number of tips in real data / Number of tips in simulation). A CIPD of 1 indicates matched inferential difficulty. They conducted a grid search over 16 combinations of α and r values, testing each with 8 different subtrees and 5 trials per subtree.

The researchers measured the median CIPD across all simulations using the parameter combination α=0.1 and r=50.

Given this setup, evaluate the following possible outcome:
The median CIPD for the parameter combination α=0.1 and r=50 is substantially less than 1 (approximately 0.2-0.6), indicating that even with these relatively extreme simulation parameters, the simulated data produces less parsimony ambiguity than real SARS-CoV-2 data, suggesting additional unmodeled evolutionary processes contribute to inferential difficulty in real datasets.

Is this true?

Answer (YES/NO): NO